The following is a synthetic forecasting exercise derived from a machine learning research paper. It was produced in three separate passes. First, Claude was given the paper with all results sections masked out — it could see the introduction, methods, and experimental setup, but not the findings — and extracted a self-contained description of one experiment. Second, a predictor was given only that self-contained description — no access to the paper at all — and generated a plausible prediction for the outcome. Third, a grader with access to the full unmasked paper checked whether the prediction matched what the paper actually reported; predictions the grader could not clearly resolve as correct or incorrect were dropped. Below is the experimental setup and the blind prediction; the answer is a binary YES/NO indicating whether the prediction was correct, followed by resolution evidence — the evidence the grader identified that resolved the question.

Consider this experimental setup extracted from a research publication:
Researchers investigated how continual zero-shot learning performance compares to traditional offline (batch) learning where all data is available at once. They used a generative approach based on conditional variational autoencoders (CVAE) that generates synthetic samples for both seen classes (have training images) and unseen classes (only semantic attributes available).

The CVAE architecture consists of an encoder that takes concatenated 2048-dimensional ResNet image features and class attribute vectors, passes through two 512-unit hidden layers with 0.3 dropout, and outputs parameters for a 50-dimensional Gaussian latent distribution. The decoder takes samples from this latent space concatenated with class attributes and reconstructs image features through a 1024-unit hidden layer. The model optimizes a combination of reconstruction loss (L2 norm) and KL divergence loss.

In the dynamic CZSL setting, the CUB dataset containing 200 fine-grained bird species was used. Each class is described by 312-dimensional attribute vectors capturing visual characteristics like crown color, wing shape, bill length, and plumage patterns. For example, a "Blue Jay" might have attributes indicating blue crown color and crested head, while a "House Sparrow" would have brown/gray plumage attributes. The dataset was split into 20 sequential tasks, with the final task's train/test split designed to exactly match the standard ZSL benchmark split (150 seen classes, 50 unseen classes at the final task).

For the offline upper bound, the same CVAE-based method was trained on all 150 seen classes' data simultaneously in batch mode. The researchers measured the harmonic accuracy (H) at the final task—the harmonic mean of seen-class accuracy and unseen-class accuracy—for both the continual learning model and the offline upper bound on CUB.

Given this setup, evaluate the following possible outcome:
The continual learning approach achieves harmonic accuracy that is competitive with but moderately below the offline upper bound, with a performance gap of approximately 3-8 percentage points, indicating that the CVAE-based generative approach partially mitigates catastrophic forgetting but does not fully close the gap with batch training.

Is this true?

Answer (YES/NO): NO